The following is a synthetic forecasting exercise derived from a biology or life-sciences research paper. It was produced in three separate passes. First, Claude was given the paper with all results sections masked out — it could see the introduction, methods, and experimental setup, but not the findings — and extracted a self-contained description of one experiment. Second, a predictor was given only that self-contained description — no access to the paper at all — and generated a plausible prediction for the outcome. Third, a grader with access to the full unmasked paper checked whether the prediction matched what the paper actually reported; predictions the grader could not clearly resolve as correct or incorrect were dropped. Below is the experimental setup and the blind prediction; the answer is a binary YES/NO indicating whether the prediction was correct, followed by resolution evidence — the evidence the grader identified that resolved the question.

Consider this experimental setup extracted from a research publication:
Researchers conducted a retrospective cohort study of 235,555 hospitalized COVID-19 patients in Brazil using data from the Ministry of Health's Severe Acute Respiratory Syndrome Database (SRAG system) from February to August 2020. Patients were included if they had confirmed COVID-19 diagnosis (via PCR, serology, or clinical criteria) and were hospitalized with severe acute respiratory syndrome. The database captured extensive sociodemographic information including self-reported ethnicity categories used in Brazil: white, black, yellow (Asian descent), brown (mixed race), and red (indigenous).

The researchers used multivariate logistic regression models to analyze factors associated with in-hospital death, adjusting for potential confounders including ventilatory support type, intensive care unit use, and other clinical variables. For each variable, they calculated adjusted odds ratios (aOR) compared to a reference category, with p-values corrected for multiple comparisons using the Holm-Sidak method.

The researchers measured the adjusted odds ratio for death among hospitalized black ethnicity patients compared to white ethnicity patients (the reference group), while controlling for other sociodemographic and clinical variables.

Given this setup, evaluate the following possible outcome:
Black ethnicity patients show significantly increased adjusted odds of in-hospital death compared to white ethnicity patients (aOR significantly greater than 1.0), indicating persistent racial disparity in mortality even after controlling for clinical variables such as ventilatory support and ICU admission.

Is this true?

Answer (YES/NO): YES